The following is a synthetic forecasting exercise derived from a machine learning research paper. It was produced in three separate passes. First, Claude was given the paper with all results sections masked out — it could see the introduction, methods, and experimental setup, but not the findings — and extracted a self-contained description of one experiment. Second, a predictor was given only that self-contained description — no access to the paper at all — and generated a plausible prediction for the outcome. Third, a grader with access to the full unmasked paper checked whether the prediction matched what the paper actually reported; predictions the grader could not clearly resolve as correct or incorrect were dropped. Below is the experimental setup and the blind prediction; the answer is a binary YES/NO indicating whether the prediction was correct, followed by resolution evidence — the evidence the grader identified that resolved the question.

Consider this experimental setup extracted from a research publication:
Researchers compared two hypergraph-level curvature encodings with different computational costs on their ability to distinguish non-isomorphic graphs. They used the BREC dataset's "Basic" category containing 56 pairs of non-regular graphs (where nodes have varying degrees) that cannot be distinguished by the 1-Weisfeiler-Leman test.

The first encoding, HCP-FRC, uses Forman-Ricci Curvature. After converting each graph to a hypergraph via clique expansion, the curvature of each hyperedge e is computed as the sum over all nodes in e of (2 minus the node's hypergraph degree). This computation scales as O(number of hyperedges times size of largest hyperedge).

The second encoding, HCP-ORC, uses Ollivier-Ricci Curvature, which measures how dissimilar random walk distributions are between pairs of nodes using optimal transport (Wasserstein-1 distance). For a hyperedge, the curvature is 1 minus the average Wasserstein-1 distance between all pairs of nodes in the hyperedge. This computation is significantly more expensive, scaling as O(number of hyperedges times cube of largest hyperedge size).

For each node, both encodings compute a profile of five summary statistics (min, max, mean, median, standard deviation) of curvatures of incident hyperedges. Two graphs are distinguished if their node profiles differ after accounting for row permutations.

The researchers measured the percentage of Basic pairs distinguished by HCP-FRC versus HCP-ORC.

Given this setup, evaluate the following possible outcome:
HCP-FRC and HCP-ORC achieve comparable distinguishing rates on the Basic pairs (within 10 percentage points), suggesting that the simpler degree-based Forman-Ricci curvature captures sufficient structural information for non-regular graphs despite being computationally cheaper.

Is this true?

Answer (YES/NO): YES